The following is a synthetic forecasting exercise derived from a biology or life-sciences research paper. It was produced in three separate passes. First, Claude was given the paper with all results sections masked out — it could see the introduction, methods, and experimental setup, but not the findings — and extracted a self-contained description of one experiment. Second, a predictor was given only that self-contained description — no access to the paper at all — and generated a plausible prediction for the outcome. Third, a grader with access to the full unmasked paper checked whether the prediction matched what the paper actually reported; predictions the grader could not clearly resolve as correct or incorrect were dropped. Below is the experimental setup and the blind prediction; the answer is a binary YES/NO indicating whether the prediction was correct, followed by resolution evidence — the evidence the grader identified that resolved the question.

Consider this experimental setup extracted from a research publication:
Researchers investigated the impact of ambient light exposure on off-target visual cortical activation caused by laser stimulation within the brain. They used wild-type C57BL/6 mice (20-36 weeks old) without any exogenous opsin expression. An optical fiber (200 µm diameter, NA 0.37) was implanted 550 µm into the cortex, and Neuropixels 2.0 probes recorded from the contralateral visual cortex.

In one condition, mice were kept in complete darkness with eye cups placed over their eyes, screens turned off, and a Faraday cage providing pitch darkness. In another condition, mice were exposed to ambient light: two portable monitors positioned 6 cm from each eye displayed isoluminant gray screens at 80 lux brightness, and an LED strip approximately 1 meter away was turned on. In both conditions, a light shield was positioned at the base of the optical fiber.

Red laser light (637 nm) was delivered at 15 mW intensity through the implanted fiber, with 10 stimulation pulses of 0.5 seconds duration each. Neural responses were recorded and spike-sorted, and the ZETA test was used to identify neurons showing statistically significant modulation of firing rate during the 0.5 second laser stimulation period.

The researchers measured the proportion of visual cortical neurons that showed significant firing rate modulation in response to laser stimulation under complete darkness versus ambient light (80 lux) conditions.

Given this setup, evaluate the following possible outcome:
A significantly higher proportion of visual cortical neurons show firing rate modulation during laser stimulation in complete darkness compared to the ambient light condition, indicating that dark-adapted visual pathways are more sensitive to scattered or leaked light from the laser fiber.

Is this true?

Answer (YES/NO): YES